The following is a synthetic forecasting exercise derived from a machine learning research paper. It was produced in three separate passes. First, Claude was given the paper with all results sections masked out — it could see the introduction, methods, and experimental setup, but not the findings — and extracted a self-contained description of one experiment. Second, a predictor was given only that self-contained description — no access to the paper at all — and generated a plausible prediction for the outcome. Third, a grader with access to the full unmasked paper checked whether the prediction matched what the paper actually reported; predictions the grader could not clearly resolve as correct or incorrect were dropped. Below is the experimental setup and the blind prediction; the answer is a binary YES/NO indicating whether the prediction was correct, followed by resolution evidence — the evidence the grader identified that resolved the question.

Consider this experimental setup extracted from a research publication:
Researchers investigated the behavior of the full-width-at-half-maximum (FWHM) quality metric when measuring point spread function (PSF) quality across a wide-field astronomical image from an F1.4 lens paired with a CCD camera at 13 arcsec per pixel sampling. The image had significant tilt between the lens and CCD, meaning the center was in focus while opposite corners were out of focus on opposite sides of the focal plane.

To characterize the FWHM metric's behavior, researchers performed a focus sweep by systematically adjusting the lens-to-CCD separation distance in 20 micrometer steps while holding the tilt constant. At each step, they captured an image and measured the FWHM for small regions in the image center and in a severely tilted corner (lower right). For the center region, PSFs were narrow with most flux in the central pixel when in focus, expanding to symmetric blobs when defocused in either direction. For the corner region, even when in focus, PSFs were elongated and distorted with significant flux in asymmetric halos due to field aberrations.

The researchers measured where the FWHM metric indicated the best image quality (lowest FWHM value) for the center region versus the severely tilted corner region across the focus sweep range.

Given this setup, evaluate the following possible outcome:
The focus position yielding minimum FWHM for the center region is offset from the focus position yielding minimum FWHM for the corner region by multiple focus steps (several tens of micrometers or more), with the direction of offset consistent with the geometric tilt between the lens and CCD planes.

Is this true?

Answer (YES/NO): NO